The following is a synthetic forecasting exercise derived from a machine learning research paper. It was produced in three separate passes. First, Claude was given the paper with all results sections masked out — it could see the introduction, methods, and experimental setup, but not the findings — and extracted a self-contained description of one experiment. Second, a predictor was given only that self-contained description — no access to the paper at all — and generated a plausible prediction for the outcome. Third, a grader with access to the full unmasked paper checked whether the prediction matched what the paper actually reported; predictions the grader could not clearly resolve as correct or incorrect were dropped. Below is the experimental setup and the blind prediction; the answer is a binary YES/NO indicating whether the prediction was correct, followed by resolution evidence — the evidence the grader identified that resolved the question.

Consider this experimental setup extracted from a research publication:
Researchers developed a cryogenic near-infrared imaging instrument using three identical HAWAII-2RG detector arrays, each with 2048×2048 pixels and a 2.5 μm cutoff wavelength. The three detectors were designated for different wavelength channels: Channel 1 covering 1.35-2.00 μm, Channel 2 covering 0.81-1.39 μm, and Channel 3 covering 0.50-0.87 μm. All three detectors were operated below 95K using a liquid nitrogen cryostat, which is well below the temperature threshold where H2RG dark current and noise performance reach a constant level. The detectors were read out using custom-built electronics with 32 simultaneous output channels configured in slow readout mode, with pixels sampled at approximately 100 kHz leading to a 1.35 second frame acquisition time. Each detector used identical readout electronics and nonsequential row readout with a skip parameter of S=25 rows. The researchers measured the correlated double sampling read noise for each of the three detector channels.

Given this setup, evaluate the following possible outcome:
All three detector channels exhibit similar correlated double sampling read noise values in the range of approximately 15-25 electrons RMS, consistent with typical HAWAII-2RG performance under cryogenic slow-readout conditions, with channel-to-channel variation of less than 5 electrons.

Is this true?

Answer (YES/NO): NO